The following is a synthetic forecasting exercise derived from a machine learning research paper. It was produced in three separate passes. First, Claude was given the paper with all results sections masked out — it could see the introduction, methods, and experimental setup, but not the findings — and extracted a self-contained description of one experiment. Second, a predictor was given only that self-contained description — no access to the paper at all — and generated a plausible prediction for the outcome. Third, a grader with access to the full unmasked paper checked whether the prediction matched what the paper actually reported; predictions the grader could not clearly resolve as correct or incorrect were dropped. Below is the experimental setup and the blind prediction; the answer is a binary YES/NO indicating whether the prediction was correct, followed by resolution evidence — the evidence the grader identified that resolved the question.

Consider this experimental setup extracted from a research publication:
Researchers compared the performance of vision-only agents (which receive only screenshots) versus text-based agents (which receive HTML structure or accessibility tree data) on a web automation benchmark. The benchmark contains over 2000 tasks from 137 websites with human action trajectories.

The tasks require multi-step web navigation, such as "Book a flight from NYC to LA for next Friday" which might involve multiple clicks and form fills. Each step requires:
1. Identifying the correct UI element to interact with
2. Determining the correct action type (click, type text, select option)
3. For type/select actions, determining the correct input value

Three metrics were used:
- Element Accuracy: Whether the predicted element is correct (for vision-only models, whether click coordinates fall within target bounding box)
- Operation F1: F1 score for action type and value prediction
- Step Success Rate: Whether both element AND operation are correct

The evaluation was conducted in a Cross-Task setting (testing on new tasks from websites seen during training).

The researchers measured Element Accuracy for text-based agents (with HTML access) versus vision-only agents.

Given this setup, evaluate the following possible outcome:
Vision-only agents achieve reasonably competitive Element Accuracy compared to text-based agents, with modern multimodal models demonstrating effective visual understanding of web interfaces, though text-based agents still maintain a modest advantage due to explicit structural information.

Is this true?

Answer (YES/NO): NO